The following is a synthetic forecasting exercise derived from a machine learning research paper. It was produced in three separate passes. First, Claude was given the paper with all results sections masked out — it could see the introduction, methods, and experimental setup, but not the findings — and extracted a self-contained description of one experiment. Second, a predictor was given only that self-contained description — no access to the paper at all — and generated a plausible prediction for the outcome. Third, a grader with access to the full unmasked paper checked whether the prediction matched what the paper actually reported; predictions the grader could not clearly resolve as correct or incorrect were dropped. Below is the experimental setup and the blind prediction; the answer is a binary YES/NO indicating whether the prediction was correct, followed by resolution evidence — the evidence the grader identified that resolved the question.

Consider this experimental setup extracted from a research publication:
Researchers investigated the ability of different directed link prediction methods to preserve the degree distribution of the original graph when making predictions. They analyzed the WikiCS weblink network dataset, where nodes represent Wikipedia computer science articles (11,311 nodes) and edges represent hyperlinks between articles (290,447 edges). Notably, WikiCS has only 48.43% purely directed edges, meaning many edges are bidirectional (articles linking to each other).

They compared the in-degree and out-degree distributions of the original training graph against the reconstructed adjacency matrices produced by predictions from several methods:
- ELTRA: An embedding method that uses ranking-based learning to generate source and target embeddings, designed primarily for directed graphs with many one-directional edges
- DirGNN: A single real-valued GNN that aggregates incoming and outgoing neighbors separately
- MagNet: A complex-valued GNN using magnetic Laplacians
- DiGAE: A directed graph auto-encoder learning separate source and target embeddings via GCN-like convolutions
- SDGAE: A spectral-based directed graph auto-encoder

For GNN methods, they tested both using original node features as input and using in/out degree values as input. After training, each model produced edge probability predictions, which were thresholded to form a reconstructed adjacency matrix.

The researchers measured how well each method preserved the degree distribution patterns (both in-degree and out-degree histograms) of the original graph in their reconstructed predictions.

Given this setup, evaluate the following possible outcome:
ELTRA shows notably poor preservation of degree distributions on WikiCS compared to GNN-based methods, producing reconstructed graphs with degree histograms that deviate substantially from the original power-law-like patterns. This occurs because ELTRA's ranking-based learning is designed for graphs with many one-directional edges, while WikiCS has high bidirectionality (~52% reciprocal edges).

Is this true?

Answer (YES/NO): YES